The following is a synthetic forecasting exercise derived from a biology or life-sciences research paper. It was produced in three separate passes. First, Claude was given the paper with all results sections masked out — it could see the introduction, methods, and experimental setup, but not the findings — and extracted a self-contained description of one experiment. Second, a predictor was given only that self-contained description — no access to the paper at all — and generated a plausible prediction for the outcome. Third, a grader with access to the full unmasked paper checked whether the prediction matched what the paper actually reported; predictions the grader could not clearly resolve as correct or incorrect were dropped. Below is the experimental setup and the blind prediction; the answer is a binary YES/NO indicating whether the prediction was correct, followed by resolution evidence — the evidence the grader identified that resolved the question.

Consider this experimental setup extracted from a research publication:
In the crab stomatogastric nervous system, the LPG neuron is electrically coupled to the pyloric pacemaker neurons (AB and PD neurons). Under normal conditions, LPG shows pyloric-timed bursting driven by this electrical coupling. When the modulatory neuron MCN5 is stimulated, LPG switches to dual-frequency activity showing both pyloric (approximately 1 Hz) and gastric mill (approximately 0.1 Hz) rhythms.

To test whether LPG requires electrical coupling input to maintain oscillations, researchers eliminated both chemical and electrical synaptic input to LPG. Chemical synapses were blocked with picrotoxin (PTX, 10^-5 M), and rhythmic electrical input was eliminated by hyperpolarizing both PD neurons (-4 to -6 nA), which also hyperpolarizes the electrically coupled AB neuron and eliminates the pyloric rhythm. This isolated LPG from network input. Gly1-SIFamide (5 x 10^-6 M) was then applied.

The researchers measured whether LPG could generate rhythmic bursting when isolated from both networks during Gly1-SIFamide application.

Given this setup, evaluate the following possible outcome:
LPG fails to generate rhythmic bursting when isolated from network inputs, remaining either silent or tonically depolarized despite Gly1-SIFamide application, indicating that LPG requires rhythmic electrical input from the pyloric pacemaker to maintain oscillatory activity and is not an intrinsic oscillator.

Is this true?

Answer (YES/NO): NO